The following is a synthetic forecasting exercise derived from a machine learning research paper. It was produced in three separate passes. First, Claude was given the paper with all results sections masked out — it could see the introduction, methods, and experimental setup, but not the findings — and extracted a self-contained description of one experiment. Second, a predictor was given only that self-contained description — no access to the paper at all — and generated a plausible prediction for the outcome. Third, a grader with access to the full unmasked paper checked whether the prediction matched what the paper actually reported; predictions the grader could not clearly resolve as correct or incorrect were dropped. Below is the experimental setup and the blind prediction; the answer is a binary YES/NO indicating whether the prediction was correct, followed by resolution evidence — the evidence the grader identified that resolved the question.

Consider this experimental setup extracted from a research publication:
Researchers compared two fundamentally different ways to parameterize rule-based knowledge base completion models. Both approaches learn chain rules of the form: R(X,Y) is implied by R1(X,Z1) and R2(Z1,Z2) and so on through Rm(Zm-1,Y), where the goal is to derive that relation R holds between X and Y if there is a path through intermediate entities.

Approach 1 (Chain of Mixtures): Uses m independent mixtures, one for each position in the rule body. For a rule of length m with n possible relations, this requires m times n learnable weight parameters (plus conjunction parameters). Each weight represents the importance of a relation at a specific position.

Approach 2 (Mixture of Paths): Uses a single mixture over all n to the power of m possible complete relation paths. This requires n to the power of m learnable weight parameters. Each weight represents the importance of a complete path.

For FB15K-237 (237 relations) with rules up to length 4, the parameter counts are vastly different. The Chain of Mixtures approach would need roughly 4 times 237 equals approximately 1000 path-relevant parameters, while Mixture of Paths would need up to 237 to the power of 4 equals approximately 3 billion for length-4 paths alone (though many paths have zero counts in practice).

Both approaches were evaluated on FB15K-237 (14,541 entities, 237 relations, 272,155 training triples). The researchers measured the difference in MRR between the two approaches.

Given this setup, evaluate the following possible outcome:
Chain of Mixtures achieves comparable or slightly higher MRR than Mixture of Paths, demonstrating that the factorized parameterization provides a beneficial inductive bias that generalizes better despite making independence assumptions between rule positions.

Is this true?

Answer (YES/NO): NO